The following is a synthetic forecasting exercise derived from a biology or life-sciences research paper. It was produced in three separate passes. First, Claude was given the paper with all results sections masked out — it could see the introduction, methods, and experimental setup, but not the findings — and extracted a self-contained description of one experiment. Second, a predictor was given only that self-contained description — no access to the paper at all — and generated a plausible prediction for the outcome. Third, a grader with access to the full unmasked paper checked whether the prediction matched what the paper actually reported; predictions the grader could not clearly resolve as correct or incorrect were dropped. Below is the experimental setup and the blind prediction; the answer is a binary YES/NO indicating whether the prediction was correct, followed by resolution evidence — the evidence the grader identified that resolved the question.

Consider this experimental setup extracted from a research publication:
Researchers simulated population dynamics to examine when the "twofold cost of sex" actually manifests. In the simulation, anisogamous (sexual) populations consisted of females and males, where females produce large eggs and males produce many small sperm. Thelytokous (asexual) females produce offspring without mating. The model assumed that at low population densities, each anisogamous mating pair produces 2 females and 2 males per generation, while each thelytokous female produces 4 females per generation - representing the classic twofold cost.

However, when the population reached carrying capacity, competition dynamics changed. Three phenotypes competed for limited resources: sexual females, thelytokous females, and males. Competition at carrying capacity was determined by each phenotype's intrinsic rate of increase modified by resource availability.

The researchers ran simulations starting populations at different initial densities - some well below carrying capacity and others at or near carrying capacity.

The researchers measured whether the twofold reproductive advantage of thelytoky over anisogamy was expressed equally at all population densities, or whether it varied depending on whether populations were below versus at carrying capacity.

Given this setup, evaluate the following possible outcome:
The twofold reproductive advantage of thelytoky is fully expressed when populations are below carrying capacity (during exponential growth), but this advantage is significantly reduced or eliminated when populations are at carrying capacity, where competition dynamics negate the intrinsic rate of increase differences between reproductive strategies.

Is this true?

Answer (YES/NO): YES